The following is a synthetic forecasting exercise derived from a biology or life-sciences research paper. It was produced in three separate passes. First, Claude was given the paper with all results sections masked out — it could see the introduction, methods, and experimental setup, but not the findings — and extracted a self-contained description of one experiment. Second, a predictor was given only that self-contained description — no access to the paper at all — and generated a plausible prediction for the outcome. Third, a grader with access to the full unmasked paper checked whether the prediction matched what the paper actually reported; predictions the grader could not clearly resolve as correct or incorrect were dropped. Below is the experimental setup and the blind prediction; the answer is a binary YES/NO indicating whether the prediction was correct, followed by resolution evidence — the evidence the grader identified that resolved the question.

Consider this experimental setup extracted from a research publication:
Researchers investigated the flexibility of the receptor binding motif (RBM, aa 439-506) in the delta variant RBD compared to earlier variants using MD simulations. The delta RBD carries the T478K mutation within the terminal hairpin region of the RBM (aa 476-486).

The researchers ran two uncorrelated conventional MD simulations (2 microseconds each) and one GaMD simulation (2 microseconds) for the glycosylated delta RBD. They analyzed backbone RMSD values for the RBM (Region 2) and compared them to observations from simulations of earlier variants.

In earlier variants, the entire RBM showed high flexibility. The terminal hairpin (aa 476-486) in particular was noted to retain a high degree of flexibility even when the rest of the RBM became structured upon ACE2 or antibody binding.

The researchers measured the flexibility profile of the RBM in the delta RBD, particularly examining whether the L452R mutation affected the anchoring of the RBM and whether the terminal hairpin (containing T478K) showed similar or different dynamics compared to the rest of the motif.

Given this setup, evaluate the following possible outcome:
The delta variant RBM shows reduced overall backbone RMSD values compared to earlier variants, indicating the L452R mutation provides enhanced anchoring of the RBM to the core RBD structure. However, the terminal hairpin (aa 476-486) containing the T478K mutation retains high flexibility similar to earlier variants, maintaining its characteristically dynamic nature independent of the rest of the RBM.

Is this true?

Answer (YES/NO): YES